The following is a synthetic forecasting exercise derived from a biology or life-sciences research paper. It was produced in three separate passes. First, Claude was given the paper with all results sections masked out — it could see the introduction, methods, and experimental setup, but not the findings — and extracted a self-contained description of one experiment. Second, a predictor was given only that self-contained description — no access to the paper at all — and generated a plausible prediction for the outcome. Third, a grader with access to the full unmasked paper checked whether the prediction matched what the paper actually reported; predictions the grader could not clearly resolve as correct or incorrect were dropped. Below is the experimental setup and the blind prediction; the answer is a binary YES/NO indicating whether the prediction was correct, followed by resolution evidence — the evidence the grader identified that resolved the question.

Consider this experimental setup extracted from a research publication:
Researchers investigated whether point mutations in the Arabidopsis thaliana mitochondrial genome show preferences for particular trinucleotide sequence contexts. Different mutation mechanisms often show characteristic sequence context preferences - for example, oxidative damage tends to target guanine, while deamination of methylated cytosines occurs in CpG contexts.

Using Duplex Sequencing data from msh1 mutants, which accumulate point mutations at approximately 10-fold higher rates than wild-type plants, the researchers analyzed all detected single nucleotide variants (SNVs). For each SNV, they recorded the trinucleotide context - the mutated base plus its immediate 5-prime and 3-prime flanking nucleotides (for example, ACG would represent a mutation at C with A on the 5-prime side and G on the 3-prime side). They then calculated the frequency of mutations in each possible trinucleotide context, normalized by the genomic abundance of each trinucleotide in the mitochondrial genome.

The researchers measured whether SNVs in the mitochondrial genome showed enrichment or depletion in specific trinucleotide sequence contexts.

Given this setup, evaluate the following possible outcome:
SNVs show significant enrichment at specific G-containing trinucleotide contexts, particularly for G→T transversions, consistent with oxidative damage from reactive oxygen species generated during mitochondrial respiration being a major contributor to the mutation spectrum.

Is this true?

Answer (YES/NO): NO